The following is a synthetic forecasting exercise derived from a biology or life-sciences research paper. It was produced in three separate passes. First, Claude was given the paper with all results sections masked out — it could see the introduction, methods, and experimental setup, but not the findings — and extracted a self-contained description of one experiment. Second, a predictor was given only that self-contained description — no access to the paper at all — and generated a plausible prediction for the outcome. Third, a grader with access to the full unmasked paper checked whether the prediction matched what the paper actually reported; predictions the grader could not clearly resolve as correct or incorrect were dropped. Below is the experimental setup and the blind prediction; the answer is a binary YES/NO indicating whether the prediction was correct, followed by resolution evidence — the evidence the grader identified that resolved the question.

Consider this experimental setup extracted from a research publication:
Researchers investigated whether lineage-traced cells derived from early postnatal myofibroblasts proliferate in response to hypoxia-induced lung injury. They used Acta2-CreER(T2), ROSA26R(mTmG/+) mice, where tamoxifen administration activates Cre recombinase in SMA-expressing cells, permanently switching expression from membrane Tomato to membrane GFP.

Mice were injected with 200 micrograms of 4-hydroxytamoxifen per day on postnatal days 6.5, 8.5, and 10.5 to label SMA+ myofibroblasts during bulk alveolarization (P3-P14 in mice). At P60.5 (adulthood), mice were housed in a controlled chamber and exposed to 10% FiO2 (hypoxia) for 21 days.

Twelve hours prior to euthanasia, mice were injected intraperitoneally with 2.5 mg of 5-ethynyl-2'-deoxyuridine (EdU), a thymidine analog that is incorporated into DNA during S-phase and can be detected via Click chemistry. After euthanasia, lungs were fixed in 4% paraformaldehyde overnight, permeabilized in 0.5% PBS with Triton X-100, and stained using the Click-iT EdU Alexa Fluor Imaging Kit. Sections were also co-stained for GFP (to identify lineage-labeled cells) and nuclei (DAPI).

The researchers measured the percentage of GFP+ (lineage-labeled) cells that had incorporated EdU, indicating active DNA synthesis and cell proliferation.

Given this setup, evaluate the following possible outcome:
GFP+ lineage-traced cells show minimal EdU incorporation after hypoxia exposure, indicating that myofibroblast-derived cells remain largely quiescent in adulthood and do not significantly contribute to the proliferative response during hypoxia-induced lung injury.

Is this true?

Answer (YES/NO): YES